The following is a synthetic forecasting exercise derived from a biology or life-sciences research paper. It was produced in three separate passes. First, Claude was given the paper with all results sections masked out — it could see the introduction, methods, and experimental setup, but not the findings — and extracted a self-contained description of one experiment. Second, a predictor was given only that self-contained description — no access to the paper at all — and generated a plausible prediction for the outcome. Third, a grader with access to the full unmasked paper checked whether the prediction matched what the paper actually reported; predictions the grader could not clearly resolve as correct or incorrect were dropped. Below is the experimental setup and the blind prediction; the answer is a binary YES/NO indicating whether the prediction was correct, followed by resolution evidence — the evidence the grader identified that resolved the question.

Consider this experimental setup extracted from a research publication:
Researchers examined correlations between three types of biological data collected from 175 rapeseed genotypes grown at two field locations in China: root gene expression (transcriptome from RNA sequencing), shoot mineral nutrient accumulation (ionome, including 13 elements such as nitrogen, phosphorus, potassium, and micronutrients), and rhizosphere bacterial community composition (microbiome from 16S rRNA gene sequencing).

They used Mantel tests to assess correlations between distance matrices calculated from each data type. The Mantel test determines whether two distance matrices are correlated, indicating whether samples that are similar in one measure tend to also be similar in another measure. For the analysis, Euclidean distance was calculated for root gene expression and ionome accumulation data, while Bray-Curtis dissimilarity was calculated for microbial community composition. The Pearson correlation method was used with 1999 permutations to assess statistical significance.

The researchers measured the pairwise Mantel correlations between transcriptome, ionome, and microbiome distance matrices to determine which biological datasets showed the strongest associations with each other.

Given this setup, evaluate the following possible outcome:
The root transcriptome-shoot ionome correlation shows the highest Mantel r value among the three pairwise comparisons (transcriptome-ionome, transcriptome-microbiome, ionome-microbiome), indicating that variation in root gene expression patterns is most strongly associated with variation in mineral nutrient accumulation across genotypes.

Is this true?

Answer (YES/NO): NO